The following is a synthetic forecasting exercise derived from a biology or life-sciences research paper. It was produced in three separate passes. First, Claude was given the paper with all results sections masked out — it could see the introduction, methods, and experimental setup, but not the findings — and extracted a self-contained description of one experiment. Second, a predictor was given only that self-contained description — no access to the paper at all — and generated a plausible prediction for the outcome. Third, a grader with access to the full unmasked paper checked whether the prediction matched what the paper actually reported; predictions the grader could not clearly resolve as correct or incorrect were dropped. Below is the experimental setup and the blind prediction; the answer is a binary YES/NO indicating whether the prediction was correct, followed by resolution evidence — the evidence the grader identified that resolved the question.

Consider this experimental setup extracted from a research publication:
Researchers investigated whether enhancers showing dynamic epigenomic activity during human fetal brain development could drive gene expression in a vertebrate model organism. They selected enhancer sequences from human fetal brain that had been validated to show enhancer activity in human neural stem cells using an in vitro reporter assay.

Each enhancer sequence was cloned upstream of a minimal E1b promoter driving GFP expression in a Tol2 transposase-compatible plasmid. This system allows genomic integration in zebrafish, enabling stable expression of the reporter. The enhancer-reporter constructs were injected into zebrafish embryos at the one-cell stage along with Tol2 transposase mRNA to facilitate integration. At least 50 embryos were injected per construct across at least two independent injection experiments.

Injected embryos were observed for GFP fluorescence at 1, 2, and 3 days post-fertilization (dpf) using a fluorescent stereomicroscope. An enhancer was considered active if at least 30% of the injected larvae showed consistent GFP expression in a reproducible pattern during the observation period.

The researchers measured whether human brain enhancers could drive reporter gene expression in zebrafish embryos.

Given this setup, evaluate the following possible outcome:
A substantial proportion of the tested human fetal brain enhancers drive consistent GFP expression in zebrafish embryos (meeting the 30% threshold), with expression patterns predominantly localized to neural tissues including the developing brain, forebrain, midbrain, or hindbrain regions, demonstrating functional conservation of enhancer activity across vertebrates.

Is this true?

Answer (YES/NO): YES